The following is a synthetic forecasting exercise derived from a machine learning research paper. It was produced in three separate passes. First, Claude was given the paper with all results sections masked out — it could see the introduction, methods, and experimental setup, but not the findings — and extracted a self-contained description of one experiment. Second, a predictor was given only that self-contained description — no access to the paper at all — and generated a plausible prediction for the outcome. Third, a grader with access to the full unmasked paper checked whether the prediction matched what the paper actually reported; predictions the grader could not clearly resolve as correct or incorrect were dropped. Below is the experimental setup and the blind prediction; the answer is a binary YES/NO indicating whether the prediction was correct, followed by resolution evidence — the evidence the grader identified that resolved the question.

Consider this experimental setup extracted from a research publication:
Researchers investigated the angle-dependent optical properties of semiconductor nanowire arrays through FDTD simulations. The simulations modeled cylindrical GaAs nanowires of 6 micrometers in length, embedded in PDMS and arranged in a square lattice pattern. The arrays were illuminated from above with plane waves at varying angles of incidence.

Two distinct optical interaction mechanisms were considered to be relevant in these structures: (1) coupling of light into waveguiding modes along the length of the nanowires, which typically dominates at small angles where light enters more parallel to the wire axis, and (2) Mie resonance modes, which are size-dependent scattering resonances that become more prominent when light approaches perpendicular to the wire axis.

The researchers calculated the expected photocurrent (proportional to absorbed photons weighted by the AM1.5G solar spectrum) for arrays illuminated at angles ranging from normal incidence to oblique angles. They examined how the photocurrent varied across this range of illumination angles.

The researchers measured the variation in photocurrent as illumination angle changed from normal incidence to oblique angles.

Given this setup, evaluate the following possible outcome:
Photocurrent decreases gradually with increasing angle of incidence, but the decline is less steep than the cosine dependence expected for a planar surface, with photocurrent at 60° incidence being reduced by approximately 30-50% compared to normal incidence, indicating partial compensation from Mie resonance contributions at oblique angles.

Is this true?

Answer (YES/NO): NO